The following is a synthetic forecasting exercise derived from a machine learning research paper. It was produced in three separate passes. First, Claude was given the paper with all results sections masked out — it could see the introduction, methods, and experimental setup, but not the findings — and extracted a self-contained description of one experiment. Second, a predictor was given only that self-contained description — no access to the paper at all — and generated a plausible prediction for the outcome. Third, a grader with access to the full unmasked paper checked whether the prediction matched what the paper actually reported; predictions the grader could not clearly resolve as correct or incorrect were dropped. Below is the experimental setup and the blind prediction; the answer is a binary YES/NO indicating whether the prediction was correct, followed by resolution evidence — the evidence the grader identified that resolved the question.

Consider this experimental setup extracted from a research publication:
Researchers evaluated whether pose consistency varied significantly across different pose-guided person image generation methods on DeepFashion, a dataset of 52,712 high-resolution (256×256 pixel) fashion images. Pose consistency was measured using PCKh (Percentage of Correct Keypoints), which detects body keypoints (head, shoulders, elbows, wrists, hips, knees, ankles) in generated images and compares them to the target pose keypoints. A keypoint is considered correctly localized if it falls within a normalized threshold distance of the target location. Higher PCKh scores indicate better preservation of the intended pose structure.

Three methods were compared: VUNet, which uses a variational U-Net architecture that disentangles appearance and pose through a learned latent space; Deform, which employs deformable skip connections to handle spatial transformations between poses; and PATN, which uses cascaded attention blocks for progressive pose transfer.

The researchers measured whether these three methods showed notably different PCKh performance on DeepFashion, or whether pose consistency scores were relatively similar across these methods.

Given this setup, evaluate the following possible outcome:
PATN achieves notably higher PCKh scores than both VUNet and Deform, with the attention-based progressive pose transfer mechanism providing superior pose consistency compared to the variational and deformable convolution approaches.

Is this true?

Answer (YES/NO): NO